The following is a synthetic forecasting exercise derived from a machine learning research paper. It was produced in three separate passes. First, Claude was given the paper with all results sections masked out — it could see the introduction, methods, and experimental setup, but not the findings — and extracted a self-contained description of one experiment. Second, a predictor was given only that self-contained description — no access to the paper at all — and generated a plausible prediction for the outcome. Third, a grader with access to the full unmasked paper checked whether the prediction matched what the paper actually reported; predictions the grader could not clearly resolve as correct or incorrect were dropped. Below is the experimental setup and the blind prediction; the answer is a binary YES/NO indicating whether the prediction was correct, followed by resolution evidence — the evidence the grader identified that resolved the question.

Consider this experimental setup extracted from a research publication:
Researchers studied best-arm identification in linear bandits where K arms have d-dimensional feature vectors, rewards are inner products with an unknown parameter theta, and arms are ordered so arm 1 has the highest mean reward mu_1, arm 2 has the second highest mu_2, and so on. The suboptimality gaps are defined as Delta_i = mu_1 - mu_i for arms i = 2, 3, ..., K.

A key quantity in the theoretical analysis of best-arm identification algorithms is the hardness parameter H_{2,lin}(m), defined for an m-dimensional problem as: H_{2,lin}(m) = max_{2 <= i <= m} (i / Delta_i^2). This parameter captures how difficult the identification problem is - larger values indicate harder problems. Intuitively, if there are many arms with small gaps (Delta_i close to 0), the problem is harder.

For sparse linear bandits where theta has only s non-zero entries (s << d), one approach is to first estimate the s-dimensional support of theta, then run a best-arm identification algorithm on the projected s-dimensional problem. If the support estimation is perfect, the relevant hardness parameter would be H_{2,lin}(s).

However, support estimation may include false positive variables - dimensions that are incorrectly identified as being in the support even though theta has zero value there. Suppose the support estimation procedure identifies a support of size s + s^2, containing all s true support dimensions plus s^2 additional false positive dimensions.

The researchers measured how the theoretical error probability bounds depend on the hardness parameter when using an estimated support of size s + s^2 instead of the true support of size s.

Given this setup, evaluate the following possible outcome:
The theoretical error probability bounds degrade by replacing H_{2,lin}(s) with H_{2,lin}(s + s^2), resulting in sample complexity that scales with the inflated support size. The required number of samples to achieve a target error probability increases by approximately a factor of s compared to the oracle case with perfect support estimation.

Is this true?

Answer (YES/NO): NO